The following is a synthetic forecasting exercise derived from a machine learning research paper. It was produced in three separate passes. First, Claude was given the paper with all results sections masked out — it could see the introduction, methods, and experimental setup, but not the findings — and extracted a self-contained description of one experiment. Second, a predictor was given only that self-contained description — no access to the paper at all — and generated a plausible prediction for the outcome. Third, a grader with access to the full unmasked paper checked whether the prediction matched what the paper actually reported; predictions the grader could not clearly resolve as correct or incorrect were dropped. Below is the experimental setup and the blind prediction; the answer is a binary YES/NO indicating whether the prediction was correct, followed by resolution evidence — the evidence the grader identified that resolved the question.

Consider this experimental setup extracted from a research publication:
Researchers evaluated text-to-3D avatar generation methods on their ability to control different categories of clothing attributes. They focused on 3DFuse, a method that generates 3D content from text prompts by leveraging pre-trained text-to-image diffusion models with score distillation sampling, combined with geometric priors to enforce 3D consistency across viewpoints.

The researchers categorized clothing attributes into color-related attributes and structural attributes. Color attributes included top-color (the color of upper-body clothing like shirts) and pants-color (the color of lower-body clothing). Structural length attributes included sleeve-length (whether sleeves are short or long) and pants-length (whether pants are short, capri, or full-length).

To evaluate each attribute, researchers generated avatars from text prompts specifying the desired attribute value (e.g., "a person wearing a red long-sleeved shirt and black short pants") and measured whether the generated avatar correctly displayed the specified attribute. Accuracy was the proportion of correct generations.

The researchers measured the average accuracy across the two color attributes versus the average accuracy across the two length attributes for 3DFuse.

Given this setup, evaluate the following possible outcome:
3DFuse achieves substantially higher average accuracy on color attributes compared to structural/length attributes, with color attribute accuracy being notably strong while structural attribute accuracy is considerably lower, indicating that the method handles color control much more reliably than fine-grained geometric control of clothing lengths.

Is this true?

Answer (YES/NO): NO